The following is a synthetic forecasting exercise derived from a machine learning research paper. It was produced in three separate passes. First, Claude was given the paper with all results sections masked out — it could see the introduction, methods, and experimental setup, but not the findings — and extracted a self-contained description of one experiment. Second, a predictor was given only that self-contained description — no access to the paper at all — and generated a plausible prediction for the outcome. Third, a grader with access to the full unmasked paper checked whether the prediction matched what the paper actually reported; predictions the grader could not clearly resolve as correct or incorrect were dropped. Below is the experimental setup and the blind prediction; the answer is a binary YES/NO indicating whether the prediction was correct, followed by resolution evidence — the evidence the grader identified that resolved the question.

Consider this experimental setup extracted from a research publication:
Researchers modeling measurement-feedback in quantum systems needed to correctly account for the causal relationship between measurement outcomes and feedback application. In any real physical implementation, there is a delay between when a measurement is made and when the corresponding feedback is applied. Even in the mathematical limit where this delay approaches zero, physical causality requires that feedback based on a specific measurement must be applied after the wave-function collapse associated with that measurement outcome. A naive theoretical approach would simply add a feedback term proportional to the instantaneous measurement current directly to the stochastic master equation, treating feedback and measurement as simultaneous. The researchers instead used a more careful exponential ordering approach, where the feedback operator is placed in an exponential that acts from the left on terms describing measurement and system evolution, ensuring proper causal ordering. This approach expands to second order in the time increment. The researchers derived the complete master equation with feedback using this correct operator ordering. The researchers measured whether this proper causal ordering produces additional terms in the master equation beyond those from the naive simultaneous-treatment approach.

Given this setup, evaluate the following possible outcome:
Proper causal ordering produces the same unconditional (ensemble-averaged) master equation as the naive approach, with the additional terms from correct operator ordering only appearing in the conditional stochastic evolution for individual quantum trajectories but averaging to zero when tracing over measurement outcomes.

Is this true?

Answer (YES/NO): NO